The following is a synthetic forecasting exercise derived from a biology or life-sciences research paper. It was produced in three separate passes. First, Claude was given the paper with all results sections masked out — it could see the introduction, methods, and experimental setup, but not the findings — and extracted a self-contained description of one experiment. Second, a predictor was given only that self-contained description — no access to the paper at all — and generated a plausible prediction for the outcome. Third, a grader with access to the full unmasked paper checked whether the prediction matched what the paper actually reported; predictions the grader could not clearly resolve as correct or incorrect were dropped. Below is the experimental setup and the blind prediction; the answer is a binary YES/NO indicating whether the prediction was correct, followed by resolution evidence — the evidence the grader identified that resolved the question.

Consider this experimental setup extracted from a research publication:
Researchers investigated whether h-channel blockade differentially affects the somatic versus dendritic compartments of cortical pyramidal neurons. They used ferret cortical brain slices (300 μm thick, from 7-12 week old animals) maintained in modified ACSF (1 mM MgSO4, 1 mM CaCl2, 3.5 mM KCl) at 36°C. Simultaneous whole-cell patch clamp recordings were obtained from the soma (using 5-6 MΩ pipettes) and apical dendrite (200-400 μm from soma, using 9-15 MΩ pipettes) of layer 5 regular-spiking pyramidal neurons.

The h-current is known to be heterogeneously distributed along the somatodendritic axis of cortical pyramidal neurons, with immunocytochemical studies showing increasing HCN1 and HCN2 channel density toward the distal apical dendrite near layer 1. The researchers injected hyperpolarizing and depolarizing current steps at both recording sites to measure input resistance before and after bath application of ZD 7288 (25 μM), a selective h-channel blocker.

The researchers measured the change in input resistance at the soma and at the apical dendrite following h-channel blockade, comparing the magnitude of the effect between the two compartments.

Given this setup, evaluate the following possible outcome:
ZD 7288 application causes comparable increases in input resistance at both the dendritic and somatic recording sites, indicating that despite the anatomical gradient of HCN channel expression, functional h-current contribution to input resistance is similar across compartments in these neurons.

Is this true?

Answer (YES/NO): NO